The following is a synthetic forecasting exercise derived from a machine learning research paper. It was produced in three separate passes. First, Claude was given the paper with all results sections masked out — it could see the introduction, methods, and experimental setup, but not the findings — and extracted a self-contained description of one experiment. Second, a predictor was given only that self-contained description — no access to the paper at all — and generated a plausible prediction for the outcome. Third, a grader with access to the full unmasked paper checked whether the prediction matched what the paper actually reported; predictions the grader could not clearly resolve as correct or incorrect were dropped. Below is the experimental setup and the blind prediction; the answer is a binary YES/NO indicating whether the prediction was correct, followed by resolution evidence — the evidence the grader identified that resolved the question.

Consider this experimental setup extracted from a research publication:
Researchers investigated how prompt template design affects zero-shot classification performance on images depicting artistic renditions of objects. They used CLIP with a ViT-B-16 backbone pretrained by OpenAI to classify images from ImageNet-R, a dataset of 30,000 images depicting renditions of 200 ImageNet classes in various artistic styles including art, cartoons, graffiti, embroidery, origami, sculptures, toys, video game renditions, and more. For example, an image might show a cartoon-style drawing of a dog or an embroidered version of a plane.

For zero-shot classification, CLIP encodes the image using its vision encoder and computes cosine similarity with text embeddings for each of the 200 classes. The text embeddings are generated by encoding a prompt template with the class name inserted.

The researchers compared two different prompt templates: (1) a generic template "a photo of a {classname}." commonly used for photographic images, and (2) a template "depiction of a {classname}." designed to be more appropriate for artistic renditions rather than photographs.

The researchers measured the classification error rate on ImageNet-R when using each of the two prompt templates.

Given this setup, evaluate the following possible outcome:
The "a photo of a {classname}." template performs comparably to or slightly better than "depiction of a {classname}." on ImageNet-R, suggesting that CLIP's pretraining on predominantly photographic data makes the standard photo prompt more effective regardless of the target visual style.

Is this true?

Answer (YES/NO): NO